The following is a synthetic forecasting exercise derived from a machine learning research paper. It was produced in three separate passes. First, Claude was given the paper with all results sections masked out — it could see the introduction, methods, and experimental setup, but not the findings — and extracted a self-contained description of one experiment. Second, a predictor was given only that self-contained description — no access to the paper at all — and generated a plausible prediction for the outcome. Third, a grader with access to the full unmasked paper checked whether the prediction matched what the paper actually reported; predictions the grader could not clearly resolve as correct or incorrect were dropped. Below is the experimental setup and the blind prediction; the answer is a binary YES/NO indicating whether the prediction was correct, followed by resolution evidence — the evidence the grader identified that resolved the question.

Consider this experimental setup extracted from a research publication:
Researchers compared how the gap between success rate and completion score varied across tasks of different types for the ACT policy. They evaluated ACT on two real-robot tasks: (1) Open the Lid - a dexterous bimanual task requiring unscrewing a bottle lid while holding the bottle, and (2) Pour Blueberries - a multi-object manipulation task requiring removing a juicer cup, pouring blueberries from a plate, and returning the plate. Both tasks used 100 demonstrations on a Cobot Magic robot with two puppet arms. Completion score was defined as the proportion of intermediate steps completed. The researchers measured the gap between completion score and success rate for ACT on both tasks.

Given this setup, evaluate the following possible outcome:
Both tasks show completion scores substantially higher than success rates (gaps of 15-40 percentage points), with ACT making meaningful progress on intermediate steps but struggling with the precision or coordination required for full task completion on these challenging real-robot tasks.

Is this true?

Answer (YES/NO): NO